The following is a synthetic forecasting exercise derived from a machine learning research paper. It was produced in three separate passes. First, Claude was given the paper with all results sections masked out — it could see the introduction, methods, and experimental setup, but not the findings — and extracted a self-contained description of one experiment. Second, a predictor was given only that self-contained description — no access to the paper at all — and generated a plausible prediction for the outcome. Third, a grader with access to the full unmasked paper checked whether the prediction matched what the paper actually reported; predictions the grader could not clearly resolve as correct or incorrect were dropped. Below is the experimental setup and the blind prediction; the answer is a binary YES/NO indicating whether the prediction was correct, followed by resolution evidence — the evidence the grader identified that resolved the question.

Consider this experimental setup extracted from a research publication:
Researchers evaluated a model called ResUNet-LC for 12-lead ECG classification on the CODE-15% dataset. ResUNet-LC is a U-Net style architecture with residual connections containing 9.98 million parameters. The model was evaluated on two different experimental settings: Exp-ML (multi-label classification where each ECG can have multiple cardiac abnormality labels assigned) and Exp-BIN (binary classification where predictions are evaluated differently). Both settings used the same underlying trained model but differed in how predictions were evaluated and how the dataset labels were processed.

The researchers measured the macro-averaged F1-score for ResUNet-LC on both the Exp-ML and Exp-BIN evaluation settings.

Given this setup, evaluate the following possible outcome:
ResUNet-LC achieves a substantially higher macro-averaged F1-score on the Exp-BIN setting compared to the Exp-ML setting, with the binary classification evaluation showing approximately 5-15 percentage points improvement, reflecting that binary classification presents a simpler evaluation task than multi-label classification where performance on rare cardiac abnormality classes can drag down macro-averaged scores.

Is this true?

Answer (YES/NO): NO